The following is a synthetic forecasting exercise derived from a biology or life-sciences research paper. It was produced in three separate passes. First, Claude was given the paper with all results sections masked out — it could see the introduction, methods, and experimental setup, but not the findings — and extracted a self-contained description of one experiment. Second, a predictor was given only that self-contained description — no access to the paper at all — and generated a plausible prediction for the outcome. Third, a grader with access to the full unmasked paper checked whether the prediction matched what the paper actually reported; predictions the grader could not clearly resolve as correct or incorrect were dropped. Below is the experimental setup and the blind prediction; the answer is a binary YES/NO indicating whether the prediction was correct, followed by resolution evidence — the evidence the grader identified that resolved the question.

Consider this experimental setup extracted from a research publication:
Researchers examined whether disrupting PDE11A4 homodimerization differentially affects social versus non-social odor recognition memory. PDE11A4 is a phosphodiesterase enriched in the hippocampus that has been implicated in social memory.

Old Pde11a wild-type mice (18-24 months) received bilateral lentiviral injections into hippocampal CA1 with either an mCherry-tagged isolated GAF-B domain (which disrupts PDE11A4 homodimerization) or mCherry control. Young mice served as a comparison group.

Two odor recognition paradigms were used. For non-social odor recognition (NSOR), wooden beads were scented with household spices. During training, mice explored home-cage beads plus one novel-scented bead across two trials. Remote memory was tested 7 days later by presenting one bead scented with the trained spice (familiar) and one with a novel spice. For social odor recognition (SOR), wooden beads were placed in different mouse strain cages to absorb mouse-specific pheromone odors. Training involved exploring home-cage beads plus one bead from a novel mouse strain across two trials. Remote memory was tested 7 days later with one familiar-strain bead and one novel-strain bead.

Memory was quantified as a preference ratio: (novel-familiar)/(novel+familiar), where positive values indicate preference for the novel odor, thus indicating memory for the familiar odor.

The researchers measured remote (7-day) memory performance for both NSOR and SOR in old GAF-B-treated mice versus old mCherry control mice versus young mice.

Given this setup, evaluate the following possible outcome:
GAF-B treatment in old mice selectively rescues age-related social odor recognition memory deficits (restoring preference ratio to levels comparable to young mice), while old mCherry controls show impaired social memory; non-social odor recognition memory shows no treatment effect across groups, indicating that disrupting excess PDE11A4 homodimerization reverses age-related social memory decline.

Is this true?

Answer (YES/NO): YES